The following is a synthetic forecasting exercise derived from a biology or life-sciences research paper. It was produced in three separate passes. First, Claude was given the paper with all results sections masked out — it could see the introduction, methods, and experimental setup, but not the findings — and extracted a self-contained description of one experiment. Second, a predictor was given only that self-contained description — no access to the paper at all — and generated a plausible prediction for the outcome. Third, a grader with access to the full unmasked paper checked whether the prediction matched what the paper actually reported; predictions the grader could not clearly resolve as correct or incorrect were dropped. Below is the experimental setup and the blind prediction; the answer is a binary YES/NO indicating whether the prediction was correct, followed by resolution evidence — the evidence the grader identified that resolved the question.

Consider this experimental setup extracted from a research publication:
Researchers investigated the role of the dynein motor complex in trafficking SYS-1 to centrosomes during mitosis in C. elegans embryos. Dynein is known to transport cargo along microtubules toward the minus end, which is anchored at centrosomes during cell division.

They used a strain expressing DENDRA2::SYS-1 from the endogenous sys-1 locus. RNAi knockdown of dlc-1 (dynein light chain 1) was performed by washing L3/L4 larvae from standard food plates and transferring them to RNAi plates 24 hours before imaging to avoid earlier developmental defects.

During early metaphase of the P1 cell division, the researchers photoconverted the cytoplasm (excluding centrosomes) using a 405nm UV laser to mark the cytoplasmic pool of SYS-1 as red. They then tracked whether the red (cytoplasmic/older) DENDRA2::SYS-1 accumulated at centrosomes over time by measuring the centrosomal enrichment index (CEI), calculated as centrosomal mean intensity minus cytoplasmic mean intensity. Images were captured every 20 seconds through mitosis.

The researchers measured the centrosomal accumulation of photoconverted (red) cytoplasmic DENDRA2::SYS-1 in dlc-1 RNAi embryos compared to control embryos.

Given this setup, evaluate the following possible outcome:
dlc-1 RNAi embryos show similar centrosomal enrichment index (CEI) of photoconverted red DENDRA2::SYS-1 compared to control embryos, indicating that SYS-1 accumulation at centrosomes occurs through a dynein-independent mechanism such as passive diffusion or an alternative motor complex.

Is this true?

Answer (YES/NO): NO